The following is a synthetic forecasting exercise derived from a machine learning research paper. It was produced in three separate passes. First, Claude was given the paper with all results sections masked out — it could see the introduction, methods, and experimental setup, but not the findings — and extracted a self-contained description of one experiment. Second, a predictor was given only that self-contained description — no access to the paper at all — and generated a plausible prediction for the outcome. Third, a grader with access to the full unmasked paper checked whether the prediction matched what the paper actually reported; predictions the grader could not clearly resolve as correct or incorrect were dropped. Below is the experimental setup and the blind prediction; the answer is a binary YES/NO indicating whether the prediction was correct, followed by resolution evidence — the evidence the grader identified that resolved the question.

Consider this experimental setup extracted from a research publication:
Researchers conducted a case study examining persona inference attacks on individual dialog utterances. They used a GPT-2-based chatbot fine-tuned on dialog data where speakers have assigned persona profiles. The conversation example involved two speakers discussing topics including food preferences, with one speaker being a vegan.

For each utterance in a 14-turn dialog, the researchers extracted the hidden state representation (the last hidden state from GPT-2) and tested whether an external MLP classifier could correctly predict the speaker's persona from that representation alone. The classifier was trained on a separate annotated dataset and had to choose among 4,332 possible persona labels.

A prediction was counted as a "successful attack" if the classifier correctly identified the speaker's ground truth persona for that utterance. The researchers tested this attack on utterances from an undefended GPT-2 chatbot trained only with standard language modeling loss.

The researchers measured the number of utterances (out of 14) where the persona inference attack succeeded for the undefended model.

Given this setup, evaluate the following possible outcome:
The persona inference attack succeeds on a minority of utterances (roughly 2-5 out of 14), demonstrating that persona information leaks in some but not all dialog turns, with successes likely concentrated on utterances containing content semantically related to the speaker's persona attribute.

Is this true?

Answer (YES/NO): YES